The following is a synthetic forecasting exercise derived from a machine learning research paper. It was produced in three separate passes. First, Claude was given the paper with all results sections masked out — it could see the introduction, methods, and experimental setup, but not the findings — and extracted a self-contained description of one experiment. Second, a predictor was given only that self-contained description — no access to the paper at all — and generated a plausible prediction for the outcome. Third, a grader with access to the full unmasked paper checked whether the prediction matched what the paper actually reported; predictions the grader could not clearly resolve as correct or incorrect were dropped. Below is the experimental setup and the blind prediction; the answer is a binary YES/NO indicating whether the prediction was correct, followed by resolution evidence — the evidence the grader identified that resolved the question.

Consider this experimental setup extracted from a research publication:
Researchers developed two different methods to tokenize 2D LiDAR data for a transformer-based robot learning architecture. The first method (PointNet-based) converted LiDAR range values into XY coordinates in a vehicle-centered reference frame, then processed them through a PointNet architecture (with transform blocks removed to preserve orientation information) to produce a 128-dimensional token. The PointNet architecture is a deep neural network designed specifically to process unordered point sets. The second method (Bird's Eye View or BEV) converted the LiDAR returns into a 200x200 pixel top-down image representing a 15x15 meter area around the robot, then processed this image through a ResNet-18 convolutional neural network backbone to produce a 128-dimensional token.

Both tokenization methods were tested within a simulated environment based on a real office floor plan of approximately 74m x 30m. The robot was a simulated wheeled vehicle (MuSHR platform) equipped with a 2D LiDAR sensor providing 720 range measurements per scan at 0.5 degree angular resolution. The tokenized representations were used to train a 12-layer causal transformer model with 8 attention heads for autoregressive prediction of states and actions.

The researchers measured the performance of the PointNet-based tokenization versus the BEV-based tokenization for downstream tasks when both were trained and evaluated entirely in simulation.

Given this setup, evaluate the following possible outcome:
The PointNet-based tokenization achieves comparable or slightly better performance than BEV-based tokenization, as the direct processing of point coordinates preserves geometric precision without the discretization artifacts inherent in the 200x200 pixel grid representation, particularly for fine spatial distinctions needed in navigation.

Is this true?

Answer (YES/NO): YES